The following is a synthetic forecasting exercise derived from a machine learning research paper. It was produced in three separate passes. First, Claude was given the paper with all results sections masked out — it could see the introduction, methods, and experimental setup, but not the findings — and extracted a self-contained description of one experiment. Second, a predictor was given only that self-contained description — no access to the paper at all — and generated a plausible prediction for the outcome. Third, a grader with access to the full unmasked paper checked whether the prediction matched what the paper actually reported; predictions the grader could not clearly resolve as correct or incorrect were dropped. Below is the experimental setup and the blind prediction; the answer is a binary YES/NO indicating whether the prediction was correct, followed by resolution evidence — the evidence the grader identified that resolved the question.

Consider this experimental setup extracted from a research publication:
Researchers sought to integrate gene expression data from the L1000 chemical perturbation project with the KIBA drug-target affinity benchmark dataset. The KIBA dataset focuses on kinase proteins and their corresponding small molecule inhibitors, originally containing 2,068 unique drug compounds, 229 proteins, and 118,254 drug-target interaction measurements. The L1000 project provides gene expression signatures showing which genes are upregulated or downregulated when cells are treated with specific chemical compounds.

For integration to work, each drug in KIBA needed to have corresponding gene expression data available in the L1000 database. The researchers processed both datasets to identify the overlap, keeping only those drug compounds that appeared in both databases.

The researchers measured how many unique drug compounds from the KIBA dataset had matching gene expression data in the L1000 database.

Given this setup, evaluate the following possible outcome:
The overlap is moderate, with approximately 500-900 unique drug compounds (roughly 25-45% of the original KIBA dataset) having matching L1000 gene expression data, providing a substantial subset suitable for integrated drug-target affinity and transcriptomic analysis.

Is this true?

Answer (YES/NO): NO